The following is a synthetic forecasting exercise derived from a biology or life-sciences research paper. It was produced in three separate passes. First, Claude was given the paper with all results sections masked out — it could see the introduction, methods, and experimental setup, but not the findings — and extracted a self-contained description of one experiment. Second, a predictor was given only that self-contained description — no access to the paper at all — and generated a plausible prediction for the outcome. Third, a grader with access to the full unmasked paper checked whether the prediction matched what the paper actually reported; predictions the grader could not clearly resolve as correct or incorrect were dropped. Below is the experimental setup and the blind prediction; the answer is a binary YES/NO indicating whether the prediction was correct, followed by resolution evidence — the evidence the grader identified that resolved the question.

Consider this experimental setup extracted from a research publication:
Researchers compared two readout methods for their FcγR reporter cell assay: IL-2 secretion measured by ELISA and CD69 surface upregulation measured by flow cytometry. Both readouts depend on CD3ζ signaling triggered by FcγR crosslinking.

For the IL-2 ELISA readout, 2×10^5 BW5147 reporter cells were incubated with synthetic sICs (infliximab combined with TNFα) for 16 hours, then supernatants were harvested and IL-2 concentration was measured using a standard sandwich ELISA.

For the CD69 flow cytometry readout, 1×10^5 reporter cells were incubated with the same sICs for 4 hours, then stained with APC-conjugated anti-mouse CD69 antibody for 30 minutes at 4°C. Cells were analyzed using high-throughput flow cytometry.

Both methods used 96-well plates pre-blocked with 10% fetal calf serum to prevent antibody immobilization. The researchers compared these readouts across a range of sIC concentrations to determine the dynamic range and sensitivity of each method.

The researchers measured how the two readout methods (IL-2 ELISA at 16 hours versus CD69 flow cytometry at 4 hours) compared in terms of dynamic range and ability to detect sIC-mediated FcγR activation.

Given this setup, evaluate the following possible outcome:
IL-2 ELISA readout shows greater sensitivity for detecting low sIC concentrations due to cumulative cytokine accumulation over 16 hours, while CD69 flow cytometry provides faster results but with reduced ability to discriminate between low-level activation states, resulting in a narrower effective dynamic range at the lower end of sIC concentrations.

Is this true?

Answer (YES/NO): NO